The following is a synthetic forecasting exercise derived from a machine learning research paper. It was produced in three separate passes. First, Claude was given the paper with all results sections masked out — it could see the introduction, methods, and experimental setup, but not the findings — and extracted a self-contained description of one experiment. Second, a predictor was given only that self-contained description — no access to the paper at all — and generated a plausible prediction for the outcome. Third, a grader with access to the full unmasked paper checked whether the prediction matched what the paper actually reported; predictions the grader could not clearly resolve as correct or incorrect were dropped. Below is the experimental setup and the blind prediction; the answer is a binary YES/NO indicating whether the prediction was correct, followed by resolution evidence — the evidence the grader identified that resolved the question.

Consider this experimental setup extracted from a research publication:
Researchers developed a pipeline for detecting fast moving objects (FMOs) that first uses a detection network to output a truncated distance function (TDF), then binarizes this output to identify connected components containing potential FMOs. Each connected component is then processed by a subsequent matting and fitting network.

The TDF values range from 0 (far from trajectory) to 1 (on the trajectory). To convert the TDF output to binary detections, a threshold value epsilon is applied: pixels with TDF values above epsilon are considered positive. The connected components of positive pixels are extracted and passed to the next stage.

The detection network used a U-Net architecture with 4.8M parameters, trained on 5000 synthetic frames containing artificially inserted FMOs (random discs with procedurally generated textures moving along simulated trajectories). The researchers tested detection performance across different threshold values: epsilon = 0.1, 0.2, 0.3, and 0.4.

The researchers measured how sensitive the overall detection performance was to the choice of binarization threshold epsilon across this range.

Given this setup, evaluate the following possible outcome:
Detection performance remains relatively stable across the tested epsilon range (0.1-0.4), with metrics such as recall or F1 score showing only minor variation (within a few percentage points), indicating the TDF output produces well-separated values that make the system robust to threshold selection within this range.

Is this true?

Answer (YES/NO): YES